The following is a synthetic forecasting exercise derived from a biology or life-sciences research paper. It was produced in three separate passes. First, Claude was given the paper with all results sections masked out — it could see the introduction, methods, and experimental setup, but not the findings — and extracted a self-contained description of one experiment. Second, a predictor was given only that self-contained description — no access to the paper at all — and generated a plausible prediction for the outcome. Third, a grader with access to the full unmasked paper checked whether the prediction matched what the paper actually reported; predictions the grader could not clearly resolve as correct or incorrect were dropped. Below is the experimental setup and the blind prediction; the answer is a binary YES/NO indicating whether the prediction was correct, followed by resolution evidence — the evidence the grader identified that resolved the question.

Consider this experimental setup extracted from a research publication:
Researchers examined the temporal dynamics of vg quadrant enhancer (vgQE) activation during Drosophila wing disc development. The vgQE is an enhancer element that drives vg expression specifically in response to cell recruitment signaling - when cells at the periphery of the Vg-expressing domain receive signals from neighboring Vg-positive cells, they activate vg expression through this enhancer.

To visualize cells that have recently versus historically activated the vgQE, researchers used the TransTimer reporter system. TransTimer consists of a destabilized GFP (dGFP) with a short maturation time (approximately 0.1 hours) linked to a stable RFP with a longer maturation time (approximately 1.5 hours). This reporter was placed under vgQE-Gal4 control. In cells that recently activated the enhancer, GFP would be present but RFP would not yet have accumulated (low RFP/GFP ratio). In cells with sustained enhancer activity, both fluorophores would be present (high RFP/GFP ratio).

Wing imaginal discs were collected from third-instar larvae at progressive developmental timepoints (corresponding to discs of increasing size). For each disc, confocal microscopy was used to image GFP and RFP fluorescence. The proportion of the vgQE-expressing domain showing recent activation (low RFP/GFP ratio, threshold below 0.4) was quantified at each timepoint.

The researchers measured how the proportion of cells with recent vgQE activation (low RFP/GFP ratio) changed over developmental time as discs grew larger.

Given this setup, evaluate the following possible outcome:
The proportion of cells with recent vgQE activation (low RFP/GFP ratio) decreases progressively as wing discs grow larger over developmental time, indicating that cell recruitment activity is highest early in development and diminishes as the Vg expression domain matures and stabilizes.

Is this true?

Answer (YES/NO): YES